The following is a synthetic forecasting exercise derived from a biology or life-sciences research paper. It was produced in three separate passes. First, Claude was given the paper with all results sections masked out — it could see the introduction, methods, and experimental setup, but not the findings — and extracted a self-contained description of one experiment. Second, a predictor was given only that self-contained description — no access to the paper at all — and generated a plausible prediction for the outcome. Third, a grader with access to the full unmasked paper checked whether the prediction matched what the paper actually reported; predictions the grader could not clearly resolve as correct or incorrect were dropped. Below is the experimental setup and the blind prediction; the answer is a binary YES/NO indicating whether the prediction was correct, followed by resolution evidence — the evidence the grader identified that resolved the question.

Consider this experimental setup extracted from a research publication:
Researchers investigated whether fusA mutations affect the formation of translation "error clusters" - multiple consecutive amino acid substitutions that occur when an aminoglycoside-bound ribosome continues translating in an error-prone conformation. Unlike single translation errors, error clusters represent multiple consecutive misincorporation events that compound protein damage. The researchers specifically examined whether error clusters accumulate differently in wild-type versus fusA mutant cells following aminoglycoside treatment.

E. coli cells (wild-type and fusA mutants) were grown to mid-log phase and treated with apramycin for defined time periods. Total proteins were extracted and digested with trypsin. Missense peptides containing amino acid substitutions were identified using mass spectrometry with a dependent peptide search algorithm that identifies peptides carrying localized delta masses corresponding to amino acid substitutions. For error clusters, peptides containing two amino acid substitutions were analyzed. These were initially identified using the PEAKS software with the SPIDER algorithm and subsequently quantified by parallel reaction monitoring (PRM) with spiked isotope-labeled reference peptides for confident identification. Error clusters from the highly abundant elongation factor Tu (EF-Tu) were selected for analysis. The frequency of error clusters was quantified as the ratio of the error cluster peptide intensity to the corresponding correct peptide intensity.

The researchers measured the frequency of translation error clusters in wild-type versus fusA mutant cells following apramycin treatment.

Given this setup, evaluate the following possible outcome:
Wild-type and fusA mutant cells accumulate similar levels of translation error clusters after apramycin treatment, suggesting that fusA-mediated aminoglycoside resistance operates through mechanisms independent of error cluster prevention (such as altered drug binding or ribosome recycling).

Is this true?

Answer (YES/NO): NO